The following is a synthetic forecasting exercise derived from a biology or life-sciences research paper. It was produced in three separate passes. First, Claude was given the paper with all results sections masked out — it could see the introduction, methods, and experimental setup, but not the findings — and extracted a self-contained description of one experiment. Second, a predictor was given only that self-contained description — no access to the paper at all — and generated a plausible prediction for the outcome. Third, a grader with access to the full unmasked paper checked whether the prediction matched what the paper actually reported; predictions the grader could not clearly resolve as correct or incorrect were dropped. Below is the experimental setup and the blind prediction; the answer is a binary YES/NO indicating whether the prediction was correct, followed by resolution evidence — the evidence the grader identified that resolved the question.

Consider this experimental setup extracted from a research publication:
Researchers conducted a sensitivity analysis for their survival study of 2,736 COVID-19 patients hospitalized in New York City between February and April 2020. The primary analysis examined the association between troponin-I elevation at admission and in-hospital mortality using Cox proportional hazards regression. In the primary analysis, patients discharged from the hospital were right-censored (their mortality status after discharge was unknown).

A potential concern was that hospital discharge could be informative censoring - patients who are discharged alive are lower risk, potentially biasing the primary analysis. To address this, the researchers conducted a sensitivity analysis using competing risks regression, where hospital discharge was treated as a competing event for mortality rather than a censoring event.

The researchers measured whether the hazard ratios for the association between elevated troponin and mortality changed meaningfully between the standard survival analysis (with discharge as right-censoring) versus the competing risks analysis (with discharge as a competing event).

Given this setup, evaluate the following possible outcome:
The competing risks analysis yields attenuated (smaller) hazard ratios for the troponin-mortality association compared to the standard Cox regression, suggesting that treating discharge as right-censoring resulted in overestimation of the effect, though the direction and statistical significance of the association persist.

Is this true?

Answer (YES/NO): NO